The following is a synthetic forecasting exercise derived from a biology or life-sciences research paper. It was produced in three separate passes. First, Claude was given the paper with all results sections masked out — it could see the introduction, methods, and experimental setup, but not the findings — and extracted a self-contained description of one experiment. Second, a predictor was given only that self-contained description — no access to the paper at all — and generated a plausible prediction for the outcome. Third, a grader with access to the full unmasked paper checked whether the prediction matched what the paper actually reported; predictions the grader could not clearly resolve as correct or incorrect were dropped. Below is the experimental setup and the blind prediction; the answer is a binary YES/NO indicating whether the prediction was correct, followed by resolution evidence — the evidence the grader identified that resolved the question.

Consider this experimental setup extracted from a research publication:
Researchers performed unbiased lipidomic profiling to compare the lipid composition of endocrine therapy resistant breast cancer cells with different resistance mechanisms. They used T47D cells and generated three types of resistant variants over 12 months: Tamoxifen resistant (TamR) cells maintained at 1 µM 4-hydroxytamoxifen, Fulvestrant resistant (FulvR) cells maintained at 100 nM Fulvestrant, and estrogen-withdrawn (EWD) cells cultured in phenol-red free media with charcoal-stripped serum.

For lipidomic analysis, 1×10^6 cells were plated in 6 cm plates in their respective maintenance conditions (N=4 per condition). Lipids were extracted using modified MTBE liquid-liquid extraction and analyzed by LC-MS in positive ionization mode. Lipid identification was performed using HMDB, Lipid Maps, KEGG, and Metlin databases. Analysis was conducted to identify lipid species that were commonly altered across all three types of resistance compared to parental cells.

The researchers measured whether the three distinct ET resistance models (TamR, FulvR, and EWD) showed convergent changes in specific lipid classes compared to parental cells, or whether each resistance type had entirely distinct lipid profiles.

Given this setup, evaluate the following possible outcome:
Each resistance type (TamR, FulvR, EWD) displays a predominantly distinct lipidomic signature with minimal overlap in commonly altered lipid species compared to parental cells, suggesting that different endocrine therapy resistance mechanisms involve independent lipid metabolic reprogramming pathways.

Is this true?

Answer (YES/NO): NO